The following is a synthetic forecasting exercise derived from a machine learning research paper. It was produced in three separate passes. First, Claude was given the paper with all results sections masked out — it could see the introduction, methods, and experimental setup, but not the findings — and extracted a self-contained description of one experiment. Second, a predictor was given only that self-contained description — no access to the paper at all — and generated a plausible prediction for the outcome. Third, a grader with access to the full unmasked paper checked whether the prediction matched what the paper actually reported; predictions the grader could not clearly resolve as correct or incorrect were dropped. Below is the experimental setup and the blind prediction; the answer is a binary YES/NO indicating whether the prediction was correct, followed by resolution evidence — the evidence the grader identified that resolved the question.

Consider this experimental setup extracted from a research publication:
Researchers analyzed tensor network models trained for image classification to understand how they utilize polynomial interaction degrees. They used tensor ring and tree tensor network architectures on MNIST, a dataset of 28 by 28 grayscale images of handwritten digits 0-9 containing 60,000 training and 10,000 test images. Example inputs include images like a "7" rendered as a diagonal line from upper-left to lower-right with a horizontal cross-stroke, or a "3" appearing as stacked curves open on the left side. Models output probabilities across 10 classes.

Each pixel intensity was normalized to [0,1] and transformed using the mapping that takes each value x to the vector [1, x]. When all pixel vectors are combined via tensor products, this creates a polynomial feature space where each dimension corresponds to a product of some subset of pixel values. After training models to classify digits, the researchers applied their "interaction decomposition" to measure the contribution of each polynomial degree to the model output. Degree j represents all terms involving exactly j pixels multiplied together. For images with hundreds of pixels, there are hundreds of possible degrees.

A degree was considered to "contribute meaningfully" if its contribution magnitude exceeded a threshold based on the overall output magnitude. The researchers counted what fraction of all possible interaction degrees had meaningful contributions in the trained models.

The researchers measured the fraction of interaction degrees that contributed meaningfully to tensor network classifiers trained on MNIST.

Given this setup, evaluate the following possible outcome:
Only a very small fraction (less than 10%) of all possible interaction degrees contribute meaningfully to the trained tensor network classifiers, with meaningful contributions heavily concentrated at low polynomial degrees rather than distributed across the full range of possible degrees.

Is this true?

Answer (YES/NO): NO